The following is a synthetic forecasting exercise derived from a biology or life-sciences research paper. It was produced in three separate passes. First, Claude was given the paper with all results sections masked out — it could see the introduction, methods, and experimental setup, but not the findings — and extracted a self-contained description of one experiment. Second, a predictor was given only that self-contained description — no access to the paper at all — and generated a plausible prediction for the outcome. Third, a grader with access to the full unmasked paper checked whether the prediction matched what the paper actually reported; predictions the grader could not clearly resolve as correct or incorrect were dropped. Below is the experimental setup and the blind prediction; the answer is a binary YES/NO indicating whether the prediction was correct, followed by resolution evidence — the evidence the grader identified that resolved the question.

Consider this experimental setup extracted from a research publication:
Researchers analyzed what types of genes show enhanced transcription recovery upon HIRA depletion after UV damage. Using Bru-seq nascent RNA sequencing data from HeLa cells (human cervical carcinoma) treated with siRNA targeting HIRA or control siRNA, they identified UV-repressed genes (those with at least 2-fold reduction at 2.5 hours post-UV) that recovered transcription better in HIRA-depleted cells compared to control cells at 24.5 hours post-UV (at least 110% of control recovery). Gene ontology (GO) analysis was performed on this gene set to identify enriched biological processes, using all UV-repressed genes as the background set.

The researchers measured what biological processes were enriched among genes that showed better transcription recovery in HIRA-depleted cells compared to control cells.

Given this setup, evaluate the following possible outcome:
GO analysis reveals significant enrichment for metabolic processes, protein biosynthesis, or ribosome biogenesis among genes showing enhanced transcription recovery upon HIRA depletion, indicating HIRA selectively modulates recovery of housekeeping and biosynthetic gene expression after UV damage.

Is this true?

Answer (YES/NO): NO